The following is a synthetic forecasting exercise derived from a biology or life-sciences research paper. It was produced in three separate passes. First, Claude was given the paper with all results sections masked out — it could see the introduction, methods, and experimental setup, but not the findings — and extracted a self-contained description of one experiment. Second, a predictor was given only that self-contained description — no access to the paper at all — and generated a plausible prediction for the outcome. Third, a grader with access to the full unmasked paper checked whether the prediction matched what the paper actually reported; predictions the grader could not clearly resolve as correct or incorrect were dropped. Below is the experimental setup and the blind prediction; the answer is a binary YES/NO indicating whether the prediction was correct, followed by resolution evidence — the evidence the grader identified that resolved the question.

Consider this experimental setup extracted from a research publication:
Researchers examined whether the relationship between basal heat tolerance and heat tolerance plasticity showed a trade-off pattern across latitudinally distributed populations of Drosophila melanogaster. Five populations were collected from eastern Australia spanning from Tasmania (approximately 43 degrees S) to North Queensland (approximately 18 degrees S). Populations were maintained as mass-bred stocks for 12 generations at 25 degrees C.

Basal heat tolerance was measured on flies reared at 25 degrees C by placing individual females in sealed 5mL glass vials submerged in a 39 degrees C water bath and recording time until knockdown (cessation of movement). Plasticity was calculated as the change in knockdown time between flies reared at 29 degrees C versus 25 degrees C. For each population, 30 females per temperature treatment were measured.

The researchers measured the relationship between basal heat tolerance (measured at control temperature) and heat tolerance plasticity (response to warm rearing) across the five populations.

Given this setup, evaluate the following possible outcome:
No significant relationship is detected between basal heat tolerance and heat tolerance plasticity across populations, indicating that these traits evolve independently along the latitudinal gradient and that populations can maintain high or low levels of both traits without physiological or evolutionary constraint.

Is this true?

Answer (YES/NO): NO